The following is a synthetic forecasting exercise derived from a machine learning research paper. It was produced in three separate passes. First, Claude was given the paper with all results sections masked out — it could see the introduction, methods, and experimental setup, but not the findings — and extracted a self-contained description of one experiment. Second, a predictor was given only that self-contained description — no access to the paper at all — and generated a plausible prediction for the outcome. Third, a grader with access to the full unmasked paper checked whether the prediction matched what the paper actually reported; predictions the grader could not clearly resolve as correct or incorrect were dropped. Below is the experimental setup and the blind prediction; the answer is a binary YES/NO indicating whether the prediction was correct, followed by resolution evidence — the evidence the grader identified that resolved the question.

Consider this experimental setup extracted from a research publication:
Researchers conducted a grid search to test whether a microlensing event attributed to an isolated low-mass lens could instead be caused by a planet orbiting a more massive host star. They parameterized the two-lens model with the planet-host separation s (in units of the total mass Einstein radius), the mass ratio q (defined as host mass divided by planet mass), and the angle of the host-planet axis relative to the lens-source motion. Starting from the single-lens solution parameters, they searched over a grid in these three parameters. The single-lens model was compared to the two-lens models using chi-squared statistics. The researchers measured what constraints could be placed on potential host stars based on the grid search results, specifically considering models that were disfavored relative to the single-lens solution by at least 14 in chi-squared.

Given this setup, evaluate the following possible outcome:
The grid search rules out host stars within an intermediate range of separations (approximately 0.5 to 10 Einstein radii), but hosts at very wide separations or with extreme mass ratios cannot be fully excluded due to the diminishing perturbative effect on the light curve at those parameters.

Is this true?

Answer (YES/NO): NO